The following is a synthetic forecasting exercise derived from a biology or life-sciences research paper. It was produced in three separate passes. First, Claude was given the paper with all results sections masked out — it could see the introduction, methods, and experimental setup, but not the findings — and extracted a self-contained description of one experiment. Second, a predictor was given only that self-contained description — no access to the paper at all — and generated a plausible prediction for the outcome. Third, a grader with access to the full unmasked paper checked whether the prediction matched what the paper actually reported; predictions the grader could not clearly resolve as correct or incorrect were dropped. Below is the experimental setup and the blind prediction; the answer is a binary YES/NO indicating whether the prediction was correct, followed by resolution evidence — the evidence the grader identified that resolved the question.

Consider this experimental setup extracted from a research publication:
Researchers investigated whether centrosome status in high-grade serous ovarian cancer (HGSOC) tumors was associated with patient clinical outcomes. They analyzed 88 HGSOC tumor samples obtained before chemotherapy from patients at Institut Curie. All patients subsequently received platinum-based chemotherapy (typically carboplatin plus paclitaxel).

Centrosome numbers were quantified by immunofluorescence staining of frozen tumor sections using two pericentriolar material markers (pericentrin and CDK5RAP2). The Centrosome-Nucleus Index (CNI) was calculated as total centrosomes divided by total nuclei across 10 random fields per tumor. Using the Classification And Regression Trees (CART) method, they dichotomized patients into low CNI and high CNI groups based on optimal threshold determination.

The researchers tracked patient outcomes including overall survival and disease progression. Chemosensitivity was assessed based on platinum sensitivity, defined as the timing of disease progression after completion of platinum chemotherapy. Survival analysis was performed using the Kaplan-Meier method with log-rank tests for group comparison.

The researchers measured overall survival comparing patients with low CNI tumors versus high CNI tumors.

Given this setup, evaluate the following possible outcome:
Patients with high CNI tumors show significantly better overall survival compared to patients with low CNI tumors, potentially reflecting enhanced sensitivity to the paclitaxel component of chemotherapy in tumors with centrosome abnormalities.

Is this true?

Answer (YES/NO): YES